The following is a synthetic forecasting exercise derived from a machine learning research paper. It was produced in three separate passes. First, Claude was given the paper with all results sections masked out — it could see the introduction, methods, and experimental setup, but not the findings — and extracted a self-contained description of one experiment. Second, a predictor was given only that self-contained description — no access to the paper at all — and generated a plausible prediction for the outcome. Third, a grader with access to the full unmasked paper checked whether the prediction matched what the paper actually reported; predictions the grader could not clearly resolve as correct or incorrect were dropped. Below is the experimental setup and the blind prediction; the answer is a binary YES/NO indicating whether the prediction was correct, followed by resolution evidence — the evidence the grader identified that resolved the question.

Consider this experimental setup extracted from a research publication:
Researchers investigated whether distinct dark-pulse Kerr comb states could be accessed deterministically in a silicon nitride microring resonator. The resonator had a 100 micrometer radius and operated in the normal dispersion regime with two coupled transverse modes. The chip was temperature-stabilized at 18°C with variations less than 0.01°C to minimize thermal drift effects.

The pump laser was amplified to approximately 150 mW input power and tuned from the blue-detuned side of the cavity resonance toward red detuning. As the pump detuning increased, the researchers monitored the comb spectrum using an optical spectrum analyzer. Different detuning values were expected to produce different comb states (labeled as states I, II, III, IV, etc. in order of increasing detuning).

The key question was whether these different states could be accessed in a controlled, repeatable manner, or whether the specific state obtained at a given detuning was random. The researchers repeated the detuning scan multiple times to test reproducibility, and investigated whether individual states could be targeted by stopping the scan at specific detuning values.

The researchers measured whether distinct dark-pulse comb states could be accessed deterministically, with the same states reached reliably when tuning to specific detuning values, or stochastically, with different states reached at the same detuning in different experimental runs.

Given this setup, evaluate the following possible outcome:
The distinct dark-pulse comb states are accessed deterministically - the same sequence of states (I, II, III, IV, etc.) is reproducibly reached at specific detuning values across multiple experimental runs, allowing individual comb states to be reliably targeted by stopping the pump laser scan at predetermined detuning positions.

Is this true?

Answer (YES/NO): YES